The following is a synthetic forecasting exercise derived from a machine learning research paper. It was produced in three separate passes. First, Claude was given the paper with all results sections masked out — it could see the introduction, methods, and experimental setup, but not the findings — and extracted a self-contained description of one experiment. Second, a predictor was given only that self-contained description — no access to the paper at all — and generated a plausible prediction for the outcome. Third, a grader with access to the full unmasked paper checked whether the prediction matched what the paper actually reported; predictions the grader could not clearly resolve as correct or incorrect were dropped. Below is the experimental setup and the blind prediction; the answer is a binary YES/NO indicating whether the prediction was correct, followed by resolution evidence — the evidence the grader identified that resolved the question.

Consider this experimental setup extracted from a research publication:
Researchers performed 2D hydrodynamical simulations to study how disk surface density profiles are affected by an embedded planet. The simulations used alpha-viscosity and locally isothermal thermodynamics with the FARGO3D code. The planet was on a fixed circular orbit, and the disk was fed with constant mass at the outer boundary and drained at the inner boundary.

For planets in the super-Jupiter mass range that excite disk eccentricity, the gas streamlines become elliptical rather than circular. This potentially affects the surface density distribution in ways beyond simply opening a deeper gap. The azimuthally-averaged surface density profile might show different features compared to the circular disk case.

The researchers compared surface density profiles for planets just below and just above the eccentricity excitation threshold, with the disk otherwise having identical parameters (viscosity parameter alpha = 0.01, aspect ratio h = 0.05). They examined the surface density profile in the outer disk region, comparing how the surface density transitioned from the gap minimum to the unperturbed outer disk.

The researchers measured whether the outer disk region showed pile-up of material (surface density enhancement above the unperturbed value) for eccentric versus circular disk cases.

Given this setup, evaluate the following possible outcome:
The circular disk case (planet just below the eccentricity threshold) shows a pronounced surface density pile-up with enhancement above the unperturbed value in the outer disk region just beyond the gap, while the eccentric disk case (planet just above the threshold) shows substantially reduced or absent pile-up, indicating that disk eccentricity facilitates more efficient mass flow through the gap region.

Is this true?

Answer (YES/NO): NO